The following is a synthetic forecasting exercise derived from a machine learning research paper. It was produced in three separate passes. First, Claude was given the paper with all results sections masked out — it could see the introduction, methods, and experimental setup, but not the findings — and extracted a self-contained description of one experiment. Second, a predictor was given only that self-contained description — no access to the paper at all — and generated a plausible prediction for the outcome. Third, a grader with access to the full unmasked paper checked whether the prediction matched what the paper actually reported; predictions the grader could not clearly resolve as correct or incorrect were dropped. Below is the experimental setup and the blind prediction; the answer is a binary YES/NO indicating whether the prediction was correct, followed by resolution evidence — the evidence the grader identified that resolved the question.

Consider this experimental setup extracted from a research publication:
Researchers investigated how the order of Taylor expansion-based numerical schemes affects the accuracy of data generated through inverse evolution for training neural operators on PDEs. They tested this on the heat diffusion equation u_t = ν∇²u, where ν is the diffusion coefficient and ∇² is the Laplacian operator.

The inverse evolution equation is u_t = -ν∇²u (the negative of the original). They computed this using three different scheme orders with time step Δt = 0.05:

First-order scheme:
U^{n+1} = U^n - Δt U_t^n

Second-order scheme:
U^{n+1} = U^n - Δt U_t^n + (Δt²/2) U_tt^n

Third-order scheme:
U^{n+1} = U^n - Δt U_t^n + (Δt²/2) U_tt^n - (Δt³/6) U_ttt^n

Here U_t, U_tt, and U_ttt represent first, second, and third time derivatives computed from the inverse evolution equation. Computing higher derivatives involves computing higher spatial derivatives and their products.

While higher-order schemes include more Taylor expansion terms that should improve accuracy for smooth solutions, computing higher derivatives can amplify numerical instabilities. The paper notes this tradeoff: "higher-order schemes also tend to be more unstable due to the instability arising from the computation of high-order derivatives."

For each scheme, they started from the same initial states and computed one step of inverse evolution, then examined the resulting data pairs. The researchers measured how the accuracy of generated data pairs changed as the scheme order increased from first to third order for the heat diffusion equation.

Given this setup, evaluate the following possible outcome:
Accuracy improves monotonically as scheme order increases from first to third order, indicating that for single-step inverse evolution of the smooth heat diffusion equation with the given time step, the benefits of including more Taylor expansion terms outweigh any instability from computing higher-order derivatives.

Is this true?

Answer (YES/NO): YES